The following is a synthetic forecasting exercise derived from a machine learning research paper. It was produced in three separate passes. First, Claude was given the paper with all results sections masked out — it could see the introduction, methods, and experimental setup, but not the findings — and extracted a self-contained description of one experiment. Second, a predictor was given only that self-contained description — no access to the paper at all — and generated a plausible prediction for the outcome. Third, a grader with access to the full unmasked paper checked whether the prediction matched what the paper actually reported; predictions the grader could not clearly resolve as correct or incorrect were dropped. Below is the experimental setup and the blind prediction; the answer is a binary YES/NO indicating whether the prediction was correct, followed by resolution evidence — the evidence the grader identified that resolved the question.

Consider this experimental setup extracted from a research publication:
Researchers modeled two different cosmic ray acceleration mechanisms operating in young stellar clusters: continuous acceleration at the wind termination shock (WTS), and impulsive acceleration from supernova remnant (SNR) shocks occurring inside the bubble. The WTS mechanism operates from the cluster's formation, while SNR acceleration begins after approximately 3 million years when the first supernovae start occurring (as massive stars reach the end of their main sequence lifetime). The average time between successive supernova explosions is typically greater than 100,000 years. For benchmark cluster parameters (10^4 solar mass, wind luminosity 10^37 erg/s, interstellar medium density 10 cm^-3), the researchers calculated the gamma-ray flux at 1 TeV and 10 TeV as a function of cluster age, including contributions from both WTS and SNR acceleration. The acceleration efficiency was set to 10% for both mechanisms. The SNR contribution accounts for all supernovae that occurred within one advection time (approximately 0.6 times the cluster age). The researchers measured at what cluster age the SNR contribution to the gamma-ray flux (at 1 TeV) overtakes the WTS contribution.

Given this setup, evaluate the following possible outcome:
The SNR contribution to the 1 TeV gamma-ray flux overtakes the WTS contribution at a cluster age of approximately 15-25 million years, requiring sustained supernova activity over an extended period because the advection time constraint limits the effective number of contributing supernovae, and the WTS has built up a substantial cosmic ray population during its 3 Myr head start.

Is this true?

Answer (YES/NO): NO